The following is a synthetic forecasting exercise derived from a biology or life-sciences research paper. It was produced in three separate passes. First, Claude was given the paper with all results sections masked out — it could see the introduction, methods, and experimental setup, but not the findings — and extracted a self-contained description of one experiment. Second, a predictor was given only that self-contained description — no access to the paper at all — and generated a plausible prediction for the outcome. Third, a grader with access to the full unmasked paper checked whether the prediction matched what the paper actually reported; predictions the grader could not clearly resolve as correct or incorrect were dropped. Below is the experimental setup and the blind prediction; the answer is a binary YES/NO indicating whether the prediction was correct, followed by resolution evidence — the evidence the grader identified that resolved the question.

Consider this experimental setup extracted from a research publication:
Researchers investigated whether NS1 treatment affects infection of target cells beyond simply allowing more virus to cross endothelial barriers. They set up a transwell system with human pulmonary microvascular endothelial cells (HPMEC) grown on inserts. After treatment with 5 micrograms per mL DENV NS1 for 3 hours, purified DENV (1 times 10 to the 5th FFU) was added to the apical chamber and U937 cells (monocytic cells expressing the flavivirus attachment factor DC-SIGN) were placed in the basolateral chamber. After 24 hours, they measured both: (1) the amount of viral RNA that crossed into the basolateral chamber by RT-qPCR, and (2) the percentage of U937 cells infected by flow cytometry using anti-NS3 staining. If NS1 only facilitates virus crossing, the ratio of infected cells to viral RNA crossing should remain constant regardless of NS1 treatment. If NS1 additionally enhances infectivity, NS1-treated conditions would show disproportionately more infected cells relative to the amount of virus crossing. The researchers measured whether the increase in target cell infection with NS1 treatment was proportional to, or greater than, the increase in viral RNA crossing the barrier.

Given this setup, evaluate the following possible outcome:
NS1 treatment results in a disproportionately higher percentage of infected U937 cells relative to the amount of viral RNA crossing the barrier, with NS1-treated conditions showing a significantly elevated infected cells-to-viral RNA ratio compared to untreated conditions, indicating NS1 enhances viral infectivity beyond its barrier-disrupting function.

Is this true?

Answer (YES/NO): YES